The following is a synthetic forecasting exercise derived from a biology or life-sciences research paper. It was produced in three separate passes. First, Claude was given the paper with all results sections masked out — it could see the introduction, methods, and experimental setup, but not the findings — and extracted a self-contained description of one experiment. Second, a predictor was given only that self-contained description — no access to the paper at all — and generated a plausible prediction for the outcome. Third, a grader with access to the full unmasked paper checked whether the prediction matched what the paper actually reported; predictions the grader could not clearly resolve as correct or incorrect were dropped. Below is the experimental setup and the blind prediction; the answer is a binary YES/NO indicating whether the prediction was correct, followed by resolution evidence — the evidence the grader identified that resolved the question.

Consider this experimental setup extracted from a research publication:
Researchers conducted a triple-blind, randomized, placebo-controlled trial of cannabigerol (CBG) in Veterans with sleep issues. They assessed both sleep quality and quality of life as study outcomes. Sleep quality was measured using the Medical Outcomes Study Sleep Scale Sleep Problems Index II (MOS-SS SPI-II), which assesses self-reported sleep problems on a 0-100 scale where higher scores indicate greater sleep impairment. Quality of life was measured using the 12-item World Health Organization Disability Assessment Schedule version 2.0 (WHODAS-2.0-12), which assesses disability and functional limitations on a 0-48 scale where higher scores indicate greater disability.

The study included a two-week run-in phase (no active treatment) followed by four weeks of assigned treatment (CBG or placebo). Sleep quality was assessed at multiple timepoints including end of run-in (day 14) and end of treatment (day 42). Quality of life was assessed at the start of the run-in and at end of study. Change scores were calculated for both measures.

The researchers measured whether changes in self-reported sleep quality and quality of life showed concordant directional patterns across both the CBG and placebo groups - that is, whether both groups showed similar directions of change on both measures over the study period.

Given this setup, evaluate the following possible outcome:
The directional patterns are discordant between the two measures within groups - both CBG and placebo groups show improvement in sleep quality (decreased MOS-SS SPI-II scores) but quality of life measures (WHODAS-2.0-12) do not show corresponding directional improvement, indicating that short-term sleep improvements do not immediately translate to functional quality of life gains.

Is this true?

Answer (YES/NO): NO